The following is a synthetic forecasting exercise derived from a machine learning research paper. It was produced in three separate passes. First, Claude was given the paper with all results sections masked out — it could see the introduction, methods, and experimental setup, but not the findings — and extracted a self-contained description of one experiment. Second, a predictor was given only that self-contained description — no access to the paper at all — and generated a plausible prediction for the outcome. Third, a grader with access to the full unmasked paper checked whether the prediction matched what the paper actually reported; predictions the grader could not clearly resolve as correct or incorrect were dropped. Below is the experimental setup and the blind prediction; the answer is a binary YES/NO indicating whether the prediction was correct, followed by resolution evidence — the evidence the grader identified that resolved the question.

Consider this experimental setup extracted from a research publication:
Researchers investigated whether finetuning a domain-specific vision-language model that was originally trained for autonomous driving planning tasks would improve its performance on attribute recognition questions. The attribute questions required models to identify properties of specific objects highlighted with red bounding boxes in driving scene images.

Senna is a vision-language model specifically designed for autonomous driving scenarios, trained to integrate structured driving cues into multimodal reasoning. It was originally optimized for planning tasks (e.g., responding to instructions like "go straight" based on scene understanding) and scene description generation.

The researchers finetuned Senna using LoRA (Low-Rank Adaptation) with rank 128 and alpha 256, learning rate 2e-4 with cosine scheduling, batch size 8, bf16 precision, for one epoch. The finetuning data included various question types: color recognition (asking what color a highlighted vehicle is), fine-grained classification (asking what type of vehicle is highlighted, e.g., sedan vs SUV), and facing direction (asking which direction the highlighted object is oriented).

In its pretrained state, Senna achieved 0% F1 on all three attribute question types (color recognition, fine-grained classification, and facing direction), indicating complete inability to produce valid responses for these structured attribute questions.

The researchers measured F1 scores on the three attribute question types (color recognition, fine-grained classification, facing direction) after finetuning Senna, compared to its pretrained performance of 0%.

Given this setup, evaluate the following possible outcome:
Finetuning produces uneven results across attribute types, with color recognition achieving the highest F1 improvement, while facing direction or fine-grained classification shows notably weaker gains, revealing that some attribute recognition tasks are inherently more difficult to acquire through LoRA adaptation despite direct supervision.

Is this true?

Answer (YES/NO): YES